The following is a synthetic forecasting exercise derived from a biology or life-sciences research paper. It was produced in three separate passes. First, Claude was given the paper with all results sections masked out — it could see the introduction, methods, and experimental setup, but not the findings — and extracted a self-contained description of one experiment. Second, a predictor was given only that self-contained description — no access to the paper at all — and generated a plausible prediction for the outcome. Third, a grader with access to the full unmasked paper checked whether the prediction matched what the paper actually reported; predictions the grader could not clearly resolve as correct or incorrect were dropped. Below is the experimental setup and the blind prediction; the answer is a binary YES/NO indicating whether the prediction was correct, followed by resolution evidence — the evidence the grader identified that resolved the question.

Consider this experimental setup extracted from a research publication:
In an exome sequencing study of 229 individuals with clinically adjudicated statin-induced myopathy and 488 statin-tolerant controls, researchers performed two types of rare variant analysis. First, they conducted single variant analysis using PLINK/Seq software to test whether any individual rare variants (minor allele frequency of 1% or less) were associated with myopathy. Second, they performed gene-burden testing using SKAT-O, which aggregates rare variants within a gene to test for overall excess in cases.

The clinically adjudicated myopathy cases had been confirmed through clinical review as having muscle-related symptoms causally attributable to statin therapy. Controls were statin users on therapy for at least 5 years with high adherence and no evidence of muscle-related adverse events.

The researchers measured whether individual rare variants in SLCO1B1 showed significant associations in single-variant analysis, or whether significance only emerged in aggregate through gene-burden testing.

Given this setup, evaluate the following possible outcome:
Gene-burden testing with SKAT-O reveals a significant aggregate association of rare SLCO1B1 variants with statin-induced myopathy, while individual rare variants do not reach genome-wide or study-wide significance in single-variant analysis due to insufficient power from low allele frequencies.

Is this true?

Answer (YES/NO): YES